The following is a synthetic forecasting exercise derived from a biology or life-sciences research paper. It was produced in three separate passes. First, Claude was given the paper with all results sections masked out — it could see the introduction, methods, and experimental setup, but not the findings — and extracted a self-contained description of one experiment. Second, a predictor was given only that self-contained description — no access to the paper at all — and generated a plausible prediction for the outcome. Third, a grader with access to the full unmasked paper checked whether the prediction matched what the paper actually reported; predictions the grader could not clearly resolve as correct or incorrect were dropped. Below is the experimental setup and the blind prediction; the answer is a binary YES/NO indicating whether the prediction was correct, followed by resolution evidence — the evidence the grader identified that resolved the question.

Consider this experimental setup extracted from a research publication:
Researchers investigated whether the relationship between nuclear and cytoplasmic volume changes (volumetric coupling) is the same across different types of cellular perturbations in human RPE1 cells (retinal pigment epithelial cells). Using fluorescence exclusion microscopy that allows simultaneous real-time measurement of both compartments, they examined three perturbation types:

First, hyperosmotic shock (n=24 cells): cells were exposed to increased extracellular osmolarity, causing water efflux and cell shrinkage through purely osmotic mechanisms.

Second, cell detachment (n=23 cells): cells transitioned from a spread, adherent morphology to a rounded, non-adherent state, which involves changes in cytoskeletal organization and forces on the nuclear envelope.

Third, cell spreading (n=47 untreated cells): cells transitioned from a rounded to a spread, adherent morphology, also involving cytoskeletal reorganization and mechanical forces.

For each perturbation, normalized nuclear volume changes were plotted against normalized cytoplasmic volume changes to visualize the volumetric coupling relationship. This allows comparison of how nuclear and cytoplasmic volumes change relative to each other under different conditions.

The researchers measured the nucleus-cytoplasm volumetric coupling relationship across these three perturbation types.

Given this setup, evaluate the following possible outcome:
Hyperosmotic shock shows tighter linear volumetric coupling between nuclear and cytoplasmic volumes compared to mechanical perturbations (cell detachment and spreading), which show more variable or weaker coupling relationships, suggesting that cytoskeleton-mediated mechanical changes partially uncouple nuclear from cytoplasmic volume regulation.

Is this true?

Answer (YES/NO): NO